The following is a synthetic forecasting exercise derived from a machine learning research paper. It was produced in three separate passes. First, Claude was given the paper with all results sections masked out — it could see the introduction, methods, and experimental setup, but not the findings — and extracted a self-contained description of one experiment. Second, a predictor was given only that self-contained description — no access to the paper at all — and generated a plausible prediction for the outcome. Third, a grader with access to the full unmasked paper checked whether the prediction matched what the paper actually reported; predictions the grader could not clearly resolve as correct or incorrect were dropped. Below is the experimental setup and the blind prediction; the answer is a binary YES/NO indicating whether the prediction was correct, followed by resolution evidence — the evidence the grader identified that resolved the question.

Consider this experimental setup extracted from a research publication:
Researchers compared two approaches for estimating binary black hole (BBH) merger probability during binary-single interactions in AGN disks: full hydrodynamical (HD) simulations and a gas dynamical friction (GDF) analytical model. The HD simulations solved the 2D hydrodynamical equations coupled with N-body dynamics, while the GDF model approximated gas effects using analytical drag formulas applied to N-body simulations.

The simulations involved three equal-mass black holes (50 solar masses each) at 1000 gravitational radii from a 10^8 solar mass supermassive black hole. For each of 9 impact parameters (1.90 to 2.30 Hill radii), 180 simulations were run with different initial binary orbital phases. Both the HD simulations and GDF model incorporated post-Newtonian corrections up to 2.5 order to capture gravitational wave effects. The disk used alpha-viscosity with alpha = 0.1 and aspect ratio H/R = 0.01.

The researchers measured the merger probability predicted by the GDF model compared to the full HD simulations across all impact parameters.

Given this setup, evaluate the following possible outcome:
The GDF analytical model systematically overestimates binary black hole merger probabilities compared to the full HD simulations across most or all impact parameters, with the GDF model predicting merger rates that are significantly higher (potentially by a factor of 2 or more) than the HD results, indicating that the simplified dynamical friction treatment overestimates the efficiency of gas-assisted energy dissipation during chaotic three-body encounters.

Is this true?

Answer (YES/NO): NO